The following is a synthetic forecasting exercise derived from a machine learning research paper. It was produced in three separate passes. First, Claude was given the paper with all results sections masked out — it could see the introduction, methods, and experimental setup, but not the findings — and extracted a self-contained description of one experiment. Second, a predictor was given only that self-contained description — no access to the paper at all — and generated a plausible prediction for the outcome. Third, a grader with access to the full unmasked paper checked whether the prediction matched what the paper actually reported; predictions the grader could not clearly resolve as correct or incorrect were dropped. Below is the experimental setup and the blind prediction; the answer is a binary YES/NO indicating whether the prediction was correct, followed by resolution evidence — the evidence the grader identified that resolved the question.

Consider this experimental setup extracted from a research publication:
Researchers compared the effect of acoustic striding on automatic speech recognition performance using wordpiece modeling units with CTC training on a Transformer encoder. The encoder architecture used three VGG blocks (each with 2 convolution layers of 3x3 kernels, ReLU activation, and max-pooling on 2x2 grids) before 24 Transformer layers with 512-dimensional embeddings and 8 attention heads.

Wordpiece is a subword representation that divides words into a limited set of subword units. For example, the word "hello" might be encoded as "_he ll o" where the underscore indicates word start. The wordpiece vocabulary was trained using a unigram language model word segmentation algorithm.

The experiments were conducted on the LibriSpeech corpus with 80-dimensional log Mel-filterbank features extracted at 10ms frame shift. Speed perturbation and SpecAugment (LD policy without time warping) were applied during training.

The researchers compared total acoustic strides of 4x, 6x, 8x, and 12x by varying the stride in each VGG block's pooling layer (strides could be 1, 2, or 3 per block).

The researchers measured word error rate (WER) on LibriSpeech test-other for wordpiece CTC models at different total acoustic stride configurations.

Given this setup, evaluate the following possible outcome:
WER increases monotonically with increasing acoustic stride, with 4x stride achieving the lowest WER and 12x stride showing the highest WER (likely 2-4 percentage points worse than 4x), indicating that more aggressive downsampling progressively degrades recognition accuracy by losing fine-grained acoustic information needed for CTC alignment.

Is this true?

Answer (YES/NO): NO